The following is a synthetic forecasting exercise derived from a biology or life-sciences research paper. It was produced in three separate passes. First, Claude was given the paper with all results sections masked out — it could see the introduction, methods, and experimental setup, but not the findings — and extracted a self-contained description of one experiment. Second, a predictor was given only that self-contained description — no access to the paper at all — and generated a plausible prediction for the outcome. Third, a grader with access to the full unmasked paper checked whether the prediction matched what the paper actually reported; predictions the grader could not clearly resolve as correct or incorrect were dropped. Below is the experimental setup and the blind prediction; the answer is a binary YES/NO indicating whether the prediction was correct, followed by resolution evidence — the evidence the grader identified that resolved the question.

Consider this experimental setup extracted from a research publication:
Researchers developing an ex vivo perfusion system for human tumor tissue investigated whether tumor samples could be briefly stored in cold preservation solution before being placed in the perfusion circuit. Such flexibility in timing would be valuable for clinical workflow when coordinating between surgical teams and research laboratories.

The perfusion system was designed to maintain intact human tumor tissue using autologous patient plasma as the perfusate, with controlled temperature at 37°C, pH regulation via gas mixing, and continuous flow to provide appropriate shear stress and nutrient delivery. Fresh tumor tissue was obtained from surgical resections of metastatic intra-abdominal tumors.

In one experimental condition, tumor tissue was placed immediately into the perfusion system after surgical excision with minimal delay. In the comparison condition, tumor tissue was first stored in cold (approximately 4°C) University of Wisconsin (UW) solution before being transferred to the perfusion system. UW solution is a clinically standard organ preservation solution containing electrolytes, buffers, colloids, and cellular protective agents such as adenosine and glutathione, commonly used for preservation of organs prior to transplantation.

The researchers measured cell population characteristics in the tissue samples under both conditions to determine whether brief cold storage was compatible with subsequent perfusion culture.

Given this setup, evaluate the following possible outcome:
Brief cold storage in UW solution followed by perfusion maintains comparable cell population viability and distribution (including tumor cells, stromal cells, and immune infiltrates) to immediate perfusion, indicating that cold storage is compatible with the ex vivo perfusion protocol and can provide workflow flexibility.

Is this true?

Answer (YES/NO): NO